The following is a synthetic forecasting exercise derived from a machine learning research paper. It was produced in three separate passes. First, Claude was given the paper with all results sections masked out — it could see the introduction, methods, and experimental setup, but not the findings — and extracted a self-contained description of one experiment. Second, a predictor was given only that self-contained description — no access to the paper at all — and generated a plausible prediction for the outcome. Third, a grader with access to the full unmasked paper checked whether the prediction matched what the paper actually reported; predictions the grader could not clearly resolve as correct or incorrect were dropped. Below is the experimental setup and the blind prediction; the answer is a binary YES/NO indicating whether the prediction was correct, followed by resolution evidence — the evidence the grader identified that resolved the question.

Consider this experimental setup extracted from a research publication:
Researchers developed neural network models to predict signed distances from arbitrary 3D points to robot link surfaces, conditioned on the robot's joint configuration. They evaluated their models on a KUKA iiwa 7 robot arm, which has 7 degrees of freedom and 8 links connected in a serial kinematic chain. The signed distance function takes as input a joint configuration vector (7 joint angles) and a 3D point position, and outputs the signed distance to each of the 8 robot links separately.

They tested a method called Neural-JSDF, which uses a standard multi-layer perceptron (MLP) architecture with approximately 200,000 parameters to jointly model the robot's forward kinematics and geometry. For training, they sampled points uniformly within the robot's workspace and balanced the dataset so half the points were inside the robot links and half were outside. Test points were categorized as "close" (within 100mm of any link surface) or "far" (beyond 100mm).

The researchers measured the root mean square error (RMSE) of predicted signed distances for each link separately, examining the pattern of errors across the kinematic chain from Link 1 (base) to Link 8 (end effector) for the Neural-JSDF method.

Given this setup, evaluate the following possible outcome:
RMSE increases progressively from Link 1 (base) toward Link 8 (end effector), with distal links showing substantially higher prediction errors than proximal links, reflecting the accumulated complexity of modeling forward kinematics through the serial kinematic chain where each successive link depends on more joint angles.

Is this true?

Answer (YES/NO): NO